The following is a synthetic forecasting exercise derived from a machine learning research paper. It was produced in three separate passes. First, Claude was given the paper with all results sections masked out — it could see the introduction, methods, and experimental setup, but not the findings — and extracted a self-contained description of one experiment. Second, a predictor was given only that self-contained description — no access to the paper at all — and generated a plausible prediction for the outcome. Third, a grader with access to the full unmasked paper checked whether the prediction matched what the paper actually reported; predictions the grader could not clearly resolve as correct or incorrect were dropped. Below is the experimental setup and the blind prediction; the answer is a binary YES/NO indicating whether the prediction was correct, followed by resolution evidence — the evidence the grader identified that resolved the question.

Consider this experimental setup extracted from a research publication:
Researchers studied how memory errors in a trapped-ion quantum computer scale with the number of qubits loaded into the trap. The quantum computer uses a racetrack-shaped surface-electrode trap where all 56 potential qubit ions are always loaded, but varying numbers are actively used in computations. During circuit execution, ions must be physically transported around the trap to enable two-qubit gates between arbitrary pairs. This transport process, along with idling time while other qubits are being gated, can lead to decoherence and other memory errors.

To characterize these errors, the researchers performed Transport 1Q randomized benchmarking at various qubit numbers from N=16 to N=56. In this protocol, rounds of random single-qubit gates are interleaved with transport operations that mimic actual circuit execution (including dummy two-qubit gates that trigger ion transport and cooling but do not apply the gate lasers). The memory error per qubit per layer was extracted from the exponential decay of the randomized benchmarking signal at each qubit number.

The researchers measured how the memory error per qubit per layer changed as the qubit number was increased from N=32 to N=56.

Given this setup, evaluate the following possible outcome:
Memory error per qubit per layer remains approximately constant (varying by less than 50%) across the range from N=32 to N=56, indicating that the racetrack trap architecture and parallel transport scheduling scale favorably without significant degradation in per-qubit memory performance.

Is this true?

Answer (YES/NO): NO